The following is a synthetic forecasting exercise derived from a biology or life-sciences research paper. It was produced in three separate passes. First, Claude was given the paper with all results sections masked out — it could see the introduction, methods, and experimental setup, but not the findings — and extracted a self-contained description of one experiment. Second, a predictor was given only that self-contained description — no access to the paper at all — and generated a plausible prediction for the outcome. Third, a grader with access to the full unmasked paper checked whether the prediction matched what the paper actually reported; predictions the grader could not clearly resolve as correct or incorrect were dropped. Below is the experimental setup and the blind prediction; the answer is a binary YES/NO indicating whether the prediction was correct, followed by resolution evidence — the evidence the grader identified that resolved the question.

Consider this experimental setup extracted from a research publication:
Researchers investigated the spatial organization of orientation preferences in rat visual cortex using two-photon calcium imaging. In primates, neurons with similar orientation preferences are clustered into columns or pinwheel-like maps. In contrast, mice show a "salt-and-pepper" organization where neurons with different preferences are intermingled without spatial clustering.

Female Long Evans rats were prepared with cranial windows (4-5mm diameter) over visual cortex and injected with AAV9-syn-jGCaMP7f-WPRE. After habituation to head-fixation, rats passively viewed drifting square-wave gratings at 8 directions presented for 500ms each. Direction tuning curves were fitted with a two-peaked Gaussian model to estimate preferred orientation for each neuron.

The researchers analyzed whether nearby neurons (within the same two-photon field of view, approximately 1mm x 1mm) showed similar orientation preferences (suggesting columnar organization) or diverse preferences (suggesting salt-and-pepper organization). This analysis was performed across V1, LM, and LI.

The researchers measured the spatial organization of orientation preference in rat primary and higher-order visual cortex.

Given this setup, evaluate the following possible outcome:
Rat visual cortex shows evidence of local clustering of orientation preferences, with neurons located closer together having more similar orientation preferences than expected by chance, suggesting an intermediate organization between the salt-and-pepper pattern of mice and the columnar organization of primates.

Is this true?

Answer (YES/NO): NO